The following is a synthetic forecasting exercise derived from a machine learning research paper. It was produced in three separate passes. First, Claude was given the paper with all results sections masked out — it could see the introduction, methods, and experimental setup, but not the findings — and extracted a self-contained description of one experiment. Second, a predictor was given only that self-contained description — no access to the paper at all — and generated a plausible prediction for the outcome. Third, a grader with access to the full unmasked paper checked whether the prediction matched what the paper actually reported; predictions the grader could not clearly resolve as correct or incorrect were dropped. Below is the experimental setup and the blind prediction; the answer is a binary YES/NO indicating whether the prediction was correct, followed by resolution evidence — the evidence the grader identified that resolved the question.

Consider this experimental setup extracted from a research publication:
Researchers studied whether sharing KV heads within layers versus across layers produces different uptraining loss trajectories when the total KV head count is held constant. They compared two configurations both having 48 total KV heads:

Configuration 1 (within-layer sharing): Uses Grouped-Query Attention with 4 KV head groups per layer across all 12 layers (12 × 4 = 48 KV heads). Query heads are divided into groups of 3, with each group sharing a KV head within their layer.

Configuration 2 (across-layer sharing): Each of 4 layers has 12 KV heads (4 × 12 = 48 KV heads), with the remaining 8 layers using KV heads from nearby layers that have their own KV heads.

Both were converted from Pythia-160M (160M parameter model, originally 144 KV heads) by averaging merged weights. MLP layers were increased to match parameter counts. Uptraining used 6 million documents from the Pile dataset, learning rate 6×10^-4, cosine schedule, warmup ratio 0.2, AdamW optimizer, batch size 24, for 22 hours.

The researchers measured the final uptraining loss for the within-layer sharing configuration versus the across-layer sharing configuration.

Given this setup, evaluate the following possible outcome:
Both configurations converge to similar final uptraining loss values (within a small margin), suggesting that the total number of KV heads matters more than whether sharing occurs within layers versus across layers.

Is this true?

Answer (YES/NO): NO